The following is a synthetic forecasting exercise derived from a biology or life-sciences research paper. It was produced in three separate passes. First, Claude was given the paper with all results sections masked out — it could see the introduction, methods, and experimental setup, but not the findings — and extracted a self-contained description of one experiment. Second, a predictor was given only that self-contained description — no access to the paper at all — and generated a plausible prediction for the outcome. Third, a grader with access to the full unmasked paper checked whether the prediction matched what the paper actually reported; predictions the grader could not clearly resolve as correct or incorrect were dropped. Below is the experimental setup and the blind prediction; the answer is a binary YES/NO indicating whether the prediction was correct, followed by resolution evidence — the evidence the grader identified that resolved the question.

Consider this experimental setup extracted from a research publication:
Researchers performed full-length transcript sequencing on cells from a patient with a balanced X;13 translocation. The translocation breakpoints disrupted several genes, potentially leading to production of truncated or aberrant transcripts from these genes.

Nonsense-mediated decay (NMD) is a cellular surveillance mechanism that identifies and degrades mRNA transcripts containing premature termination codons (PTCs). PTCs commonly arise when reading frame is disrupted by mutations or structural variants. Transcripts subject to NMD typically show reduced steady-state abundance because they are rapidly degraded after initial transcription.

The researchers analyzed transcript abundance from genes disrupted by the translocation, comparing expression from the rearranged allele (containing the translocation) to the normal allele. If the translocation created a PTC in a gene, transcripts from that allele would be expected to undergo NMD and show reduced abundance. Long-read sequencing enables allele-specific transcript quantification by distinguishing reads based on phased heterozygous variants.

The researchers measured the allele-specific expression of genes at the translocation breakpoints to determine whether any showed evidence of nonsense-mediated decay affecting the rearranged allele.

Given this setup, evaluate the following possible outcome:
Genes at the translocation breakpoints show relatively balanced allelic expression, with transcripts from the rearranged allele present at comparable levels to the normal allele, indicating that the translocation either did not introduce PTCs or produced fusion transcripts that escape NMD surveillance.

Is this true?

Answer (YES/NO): NO